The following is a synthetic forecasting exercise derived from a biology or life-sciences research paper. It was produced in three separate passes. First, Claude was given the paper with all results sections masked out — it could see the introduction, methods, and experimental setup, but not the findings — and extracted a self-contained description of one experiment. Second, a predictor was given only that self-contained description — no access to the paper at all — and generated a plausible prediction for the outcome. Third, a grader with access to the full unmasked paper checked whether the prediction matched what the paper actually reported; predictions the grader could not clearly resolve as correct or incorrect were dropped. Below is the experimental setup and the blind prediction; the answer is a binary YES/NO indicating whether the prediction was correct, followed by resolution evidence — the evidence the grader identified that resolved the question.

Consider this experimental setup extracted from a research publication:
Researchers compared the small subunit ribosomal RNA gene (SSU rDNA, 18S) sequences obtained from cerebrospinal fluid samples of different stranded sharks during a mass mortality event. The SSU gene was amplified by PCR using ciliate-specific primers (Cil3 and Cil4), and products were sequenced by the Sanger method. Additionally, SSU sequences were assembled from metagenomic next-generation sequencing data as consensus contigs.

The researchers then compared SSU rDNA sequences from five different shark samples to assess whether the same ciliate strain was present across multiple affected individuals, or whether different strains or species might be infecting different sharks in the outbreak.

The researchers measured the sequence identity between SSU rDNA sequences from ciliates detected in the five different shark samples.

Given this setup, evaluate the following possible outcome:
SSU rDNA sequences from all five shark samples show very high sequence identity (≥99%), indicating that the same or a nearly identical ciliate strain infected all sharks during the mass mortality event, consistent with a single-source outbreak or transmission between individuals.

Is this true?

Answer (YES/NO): YES